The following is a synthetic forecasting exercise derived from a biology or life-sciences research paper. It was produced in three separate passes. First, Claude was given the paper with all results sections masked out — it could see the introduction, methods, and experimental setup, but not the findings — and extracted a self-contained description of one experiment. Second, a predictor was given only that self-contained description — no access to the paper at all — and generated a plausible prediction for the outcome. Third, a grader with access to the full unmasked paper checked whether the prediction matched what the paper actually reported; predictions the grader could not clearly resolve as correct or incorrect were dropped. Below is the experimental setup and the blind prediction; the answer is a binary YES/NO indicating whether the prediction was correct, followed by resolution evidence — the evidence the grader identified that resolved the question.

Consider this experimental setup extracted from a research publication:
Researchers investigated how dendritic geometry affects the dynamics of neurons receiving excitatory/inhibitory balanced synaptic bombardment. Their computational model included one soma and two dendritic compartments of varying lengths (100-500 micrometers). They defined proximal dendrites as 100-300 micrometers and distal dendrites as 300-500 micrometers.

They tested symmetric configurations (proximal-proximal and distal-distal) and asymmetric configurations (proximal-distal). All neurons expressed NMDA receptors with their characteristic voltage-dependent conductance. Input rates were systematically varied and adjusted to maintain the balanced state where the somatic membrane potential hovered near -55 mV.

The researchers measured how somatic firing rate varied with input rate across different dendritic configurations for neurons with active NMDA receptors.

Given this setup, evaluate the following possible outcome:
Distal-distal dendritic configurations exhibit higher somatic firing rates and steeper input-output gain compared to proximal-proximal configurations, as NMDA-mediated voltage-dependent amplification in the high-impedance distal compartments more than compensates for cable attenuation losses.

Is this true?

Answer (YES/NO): NO